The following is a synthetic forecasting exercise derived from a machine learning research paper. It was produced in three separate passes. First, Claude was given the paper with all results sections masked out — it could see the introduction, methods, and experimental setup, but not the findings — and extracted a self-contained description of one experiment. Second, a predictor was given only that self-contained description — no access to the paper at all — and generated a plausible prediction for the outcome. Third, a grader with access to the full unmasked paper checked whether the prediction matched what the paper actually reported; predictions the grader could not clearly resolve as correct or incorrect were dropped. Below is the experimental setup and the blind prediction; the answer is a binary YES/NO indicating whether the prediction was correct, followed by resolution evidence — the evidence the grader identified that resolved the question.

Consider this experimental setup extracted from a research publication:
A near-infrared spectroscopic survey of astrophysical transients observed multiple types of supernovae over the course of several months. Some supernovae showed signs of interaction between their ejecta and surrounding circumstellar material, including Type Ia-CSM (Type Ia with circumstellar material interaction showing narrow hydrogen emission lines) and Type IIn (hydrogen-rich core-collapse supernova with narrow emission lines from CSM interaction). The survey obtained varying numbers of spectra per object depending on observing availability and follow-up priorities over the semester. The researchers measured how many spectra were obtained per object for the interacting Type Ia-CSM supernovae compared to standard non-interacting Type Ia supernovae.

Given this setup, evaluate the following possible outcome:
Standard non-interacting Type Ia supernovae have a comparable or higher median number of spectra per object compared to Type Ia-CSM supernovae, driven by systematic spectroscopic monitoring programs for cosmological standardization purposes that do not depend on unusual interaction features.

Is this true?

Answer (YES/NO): NO